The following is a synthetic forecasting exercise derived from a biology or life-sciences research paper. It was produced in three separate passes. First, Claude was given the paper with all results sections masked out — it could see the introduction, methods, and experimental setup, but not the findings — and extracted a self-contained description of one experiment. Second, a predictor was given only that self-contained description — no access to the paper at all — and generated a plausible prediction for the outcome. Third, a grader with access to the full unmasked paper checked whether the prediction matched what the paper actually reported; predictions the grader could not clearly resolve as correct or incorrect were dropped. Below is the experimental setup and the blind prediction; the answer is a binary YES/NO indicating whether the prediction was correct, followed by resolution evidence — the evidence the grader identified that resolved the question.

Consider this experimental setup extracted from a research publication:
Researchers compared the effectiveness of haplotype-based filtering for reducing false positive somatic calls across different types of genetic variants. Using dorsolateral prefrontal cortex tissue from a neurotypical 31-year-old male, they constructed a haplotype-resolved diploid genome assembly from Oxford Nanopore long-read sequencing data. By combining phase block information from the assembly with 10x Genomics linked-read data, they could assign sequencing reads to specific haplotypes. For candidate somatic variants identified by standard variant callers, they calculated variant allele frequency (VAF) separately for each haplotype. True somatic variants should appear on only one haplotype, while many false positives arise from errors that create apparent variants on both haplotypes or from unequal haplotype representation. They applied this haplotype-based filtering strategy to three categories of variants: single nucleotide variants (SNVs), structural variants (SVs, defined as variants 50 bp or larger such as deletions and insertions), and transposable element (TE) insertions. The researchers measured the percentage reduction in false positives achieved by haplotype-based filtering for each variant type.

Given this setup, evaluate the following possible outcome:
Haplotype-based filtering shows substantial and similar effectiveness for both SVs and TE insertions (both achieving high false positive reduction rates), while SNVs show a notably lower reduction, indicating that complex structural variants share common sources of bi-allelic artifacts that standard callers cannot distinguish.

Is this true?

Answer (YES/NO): NO